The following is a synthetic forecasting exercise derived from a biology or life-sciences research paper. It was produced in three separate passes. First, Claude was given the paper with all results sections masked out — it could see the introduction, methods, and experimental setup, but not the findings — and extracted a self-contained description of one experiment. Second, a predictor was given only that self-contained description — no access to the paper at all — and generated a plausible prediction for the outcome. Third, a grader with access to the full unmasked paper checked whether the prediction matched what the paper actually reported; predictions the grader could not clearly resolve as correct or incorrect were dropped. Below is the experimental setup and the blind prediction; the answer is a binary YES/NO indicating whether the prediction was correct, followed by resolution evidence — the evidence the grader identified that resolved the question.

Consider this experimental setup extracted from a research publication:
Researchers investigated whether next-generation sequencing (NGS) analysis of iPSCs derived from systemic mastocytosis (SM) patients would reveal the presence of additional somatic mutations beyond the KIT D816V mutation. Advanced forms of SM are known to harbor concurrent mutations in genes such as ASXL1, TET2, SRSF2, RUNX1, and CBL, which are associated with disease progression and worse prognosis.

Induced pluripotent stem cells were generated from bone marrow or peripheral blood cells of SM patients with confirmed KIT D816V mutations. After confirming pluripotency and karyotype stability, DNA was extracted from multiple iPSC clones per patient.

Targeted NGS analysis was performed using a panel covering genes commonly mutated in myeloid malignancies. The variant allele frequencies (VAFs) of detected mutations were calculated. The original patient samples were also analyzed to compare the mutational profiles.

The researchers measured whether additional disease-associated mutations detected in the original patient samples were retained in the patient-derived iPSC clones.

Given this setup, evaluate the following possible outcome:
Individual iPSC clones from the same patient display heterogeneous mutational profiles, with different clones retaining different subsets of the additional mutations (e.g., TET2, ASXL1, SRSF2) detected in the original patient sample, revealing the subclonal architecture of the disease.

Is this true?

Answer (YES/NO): YES